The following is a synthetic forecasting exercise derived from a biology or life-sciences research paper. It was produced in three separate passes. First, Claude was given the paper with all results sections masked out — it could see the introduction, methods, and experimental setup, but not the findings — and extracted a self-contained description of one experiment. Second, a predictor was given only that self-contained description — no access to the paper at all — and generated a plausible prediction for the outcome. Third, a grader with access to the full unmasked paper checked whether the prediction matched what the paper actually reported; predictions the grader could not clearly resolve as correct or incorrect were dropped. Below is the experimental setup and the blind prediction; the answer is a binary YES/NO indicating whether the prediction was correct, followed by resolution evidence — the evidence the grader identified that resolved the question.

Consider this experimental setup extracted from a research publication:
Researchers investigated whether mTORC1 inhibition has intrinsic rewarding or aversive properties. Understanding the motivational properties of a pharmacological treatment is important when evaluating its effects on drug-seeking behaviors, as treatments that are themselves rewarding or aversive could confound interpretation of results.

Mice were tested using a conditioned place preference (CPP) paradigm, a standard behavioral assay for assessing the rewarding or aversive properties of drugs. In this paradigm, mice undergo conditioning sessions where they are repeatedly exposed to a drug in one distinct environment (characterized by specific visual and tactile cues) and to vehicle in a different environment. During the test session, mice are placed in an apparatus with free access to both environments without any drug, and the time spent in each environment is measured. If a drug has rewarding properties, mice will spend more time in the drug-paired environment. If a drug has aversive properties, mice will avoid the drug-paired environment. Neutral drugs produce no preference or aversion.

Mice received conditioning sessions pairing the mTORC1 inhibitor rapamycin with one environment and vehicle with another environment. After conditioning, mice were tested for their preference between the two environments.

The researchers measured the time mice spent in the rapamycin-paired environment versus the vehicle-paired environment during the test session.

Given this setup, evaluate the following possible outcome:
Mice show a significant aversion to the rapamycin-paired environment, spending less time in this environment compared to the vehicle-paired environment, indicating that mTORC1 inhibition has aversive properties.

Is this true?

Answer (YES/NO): NO